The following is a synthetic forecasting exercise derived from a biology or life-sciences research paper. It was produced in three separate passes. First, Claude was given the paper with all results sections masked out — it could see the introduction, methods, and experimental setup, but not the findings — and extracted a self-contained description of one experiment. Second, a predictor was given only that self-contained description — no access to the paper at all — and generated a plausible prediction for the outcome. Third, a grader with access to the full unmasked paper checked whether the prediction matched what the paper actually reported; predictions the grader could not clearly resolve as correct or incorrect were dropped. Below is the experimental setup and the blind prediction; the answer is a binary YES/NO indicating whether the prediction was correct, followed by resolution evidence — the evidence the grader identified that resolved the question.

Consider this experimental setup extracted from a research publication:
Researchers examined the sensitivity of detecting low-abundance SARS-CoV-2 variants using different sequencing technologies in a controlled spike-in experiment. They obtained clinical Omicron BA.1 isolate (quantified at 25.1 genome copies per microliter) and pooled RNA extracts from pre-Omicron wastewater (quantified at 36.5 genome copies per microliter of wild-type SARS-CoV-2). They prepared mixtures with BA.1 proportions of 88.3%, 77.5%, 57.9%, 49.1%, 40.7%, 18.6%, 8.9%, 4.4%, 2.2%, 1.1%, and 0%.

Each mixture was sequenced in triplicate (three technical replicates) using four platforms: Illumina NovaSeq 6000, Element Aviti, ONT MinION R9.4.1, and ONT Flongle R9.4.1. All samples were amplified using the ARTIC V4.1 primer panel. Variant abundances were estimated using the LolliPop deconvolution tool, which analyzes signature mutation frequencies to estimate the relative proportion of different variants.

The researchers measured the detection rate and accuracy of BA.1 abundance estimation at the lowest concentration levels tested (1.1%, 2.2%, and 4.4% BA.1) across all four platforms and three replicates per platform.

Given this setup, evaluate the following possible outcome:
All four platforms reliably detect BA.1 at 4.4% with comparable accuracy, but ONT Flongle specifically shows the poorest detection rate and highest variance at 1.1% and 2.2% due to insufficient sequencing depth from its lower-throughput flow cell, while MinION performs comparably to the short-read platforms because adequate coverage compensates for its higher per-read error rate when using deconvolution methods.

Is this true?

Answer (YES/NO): NO